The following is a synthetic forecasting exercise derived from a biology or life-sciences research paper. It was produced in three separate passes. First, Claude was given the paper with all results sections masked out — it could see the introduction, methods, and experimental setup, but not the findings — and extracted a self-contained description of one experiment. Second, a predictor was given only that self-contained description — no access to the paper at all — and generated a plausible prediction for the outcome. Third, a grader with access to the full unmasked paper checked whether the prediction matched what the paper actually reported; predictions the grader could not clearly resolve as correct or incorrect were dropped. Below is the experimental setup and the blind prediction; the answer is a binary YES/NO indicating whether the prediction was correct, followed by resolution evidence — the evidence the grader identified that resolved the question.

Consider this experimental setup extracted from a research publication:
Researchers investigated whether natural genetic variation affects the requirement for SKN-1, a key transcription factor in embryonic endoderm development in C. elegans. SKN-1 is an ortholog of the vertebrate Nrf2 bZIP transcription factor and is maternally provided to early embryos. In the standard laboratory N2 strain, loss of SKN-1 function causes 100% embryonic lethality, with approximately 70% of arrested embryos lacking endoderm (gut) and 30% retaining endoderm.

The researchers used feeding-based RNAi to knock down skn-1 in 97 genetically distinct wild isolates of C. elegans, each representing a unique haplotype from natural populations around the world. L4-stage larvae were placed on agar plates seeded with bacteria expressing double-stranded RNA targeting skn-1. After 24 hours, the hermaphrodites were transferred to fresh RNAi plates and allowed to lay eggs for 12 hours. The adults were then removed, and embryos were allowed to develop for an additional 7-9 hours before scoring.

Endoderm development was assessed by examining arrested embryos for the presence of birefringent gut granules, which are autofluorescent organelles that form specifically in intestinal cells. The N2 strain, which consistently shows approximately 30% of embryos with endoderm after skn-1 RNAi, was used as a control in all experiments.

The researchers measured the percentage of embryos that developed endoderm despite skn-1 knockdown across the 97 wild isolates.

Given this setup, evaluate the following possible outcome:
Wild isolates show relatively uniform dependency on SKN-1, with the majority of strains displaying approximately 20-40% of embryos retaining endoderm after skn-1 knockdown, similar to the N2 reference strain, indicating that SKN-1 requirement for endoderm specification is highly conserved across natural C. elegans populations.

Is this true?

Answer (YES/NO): NO